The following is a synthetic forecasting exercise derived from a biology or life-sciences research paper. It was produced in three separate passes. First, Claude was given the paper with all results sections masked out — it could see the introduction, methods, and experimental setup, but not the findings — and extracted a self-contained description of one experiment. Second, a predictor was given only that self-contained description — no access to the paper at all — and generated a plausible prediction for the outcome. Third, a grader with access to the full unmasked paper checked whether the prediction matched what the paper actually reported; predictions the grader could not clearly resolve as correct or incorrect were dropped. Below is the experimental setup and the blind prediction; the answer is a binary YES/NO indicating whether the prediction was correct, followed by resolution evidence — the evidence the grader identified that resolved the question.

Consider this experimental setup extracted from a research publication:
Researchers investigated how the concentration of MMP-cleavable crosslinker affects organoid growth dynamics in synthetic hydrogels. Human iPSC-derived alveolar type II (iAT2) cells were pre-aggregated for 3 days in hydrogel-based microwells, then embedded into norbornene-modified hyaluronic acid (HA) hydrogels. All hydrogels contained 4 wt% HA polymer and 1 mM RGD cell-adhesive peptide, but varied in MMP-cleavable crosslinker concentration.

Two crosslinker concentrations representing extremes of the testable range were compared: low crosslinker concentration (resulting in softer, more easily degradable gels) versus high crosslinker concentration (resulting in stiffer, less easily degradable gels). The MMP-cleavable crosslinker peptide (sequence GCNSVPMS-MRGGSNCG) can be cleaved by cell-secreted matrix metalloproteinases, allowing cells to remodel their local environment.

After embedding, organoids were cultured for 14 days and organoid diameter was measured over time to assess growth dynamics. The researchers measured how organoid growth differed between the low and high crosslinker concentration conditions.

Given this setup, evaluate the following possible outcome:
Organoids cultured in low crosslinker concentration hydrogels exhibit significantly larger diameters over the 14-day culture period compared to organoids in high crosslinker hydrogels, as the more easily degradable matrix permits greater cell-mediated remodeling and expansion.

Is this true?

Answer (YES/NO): NO